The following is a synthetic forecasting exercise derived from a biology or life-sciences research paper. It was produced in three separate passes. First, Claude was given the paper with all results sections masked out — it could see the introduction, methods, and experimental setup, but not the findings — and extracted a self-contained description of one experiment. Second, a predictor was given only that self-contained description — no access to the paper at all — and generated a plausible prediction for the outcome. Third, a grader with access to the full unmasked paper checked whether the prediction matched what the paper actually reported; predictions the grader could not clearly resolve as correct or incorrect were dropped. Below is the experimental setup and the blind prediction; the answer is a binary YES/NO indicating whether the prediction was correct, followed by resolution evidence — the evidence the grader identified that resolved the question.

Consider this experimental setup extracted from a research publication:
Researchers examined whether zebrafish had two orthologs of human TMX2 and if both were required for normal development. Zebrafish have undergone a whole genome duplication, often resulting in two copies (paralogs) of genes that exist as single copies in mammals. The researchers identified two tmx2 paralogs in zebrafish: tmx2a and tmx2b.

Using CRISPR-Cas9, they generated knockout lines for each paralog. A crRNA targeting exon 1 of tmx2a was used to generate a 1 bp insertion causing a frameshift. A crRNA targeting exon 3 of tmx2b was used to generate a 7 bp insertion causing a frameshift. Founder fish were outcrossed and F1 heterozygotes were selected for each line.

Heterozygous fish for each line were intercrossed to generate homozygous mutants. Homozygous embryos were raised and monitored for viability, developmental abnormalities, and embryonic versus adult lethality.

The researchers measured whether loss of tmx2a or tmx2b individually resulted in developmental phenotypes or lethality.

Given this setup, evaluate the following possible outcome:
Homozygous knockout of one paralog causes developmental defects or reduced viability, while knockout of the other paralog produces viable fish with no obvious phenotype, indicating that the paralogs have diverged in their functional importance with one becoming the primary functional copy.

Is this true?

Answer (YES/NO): YES